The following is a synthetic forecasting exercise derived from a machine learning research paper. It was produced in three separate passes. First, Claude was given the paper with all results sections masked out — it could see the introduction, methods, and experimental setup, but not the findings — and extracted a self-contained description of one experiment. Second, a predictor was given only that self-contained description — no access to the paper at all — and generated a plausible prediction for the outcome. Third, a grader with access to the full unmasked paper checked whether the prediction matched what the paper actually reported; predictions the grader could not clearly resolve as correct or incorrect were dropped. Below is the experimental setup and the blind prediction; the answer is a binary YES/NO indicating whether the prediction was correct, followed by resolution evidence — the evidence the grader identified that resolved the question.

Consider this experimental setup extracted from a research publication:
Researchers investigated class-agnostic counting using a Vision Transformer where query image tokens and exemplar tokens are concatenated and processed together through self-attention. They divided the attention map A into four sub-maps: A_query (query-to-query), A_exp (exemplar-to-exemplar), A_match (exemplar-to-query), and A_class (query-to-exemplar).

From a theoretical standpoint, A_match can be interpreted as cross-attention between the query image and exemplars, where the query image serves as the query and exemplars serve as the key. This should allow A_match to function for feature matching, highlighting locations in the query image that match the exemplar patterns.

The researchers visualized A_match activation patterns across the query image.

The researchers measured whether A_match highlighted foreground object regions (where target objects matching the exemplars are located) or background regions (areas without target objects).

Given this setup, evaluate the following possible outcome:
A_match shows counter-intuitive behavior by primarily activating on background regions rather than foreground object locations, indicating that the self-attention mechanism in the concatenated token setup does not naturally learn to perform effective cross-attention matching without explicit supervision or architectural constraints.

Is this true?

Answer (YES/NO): NO